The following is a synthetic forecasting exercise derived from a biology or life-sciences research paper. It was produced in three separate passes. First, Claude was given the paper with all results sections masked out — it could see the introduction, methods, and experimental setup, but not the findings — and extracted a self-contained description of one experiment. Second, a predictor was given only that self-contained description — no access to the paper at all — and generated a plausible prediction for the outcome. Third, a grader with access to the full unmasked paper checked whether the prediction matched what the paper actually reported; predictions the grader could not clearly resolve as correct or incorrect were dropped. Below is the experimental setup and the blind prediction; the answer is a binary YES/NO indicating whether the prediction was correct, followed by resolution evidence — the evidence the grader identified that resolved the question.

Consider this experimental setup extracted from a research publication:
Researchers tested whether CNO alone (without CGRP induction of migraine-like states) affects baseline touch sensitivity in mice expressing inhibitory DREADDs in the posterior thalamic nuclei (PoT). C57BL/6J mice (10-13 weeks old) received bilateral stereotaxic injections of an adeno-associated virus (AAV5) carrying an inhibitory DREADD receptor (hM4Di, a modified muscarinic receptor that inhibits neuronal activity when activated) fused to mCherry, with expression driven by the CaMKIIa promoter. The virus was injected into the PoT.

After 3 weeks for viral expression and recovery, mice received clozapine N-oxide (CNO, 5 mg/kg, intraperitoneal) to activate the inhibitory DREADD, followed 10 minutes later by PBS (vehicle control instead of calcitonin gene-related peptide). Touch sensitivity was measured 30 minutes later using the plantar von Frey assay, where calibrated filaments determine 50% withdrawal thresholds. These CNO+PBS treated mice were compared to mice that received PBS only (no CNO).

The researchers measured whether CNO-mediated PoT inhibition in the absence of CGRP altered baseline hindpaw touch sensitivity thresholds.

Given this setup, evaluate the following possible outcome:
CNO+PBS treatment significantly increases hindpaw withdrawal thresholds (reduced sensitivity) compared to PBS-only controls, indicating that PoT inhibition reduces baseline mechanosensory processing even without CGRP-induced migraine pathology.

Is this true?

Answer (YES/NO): NO